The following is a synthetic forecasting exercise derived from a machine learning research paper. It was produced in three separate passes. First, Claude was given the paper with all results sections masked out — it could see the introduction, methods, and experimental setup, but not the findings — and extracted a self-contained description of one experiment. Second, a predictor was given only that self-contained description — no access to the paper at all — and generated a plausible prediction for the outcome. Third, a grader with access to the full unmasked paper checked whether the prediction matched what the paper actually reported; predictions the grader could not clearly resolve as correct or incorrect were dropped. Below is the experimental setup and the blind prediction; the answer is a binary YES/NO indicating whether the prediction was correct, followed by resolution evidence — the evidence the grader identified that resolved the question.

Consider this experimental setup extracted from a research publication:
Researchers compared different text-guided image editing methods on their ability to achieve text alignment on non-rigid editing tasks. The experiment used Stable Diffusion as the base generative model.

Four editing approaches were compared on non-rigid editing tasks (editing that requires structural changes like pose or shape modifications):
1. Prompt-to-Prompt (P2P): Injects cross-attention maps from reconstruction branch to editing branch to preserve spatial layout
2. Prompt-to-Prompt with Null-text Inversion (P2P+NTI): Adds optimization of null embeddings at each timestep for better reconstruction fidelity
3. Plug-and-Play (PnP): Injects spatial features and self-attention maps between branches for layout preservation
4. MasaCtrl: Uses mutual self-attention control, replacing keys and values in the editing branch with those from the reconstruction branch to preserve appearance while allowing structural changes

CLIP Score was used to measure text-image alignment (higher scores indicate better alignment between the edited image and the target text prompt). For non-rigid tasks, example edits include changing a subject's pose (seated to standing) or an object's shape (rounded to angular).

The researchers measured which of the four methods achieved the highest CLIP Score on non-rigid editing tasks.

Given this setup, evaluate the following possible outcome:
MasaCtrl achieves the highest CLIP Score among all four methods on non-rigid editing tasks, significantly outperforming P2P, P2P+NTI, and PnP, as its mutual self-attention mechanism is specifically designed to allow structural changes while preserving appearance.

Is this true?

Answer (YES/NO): NO